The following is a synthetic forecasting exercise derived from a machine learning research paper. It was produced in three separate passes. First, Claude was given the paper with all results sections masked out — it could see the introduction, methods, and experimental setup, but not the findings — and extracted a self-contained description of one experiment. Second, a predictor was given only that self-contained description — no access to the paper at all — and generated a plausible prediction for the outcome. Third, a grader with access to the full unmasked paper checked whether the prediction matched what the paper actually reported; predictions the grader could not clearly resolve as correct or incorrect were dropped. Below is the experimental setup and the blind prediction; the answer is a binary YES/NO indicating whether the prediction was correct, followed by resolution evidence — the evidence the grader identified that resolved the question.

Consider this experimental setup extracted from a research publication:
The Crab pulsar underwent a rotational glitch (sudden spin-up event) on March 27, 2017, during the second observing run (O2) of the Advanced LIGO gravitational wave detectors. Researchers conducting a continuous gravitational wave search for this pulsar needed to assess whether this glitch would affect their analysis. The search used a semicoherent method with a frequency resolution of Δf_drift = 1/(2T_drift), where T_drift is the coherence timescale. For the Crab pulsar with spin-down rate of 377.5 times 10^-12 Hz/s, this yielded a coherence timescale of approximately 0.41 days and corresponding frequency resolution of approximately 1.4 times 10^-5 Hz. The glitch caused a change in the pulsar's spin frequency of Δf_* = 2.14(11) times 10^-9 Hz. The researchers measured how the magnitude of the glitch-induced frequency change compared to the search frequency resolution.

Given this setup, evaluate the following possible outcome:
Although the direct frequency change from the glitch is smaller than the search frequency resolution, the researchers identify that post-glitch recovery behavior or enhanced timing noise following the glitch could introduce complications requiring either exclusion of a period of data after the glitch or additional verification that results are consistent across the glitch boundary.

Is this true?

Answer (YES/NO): NO